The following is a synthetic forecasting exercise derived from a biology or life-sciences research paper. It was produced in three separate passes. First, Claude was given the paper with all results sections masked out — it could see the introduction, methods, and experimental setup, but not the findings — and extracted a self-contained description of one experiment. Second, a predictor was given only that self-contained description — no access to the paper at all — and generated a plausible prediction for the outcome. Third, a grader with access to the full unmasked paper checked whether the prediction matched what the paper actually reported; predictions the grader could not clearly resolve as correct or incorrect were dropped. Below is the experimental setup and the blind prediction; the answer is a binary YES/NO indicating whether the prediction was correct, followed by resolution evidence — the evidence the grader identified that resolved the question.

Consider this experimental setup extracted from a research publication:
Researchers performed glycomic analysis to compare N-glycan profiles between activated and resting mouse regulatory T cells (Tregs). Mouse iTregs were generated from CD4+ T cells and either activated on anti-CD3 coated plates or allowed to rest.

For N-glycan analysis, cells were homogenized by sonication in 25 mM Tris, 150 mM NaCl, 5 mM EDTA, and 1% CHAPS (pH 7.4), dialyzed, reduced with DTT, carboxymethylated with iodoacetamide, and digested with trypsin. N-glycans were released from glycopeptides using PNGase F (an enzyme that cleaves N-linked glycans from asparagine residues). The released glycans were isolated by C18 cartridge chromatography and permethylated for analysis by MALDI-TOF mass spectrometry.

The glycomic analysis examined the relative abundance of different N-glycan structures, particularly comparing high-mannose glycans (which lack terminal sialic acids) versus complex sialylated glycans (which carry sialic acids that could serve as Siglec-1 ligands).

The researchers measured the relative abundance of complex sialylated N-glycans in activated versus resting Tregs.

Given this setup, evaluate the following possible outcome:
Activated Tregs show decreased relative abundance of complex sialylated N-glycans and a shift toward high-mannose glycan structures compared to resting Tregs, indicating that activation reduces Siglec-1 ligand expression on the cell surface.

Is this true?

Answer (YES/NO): NO